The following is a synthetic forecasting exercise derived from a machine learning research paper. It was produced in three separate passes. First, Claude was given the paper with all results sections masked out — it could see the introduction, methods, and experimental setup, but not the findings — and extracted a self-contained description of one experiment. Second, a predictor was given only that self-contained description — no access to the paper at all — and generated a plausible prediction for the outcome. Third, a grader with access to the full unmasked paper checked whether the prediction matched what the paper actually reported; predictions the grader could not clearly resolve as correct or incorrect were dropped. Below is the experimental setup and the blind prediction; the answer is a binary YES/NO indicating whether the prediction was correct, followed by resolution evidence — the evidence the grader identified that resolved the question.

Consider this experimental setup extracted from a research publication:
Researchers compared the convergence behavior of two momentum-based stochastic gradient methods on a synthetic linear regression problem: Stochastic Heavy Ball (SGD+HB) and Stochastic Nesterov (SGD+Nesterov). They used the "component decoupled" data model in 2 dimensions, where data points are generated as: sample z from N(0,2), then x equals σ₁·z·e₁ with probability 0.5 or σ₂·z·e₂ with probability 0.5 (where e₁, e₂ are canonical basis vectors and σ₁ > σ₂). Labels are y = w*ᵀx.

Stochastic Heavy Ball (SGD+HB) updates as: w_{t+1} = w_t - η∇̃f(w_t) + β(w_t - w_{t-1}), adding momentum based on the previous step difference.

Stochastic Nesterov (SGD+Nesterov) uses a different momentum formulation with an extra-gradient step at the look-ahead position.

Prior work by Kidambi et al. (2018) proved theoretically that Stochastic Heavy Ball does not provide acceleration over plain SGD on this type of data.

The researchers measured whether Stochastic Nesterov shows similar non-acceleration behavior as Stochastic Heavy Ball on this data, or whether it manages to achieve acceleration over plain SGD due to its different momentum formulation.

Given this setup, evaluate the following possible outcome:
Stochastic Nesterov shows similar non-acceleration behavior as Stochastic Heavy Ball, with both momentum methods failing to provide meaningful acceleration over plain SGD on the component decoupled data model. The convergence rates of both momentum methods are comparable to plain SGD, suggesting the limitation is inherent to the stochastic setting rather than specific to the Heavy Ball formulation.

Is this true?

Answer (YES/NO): YES